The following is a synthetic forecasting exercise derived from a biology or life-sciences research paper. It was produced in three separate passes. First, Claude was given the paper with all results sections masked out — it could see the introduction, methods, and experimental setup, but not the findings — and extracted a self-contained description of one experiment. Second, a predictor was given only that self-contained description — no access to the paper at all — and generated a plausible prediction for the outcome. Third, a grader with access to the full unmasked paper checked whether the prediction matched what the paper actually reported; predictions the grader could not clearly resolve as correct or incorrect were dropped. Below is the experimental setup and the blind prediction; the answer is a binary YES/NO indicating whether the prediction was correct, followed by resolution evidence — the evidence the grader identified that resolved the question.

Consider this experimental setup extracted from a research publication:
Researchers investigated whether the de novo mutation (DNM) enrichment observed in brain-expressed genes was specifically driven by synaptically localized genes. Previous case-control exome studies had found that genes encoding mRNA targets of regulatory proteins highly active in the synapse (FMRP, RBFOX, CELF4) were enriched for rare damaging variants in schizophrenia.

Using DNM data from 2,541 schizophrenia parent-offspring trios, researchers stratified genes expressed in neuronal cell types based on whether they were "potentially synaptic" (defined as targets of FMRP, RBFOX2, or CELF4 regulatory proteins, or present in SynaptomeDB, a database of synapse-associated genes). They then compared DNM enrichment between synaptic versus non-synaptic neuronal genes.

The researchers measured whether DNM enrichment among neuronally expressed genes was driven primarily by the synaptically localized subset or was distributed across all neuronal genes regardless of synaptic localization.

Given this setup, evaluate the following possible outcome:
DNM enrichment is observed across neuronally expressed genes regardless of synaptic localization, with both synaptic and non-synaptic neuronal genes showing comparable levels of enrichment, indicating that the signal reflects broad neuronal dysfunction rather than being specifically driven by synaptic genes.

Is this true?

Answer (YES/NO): NO